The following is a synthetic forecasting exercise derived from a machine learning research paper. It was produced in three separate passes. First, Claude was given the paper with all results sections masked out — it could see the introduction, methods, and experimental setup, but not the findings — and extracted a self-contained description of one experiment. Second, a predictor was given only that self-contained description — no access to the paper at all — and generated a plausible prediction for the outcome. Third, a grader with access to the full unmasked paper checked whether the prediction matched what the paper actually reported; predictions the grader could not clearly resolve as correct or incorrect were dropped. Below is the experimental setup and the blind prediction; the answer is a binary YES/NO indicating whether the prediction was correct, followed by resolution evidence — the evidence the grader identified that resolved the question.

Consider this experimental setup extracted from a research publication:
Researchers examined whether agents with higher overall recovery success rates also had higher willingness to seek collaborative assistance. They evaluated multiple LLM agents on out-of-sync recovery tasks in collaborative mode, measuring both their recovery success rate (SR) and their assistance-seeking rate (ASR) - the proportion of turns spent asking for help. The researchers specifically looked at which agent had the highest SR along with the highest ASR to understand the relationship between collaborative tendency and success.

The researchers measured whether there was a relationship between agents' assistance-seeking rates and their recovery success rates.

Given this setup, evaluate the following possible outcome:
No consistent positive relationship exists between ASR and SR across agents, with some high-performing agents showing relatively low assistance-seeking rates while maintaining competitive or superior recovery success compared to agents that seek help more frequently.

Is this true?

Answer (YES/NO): NO